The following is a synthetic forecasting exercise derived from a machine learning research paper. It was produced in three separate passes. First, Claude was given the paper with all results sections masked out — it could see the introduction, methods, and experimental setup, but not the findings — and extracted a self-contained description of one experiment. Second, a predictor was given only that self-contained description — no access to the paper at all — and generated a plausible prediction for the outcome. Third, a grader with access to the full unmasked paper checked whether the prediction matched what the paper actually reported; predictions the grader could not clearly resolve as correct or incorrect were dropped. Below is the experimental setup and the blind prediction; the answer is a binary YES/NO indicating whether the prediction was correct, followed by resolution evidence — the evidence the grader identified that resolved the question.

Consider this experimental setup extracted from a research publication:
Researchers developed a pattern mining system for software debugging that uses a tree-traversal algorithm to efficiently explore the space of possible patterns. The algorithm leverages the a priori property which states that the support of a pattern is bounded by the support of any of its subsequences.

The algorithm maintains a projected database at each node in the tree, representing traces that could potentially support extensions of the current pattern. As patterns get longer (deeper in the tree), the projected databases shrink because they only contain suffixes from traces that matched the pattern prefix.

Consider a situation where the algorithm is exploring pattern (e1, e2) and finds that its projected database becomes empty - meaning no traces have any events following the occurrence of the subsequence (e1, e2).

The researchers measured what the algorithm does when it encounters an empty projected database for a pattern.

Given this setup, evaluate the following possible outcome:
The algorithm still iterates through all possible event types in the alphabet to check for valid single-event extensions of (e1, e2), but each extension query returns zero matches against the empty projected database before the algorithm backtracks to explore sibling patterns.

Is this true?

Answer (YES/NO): NO